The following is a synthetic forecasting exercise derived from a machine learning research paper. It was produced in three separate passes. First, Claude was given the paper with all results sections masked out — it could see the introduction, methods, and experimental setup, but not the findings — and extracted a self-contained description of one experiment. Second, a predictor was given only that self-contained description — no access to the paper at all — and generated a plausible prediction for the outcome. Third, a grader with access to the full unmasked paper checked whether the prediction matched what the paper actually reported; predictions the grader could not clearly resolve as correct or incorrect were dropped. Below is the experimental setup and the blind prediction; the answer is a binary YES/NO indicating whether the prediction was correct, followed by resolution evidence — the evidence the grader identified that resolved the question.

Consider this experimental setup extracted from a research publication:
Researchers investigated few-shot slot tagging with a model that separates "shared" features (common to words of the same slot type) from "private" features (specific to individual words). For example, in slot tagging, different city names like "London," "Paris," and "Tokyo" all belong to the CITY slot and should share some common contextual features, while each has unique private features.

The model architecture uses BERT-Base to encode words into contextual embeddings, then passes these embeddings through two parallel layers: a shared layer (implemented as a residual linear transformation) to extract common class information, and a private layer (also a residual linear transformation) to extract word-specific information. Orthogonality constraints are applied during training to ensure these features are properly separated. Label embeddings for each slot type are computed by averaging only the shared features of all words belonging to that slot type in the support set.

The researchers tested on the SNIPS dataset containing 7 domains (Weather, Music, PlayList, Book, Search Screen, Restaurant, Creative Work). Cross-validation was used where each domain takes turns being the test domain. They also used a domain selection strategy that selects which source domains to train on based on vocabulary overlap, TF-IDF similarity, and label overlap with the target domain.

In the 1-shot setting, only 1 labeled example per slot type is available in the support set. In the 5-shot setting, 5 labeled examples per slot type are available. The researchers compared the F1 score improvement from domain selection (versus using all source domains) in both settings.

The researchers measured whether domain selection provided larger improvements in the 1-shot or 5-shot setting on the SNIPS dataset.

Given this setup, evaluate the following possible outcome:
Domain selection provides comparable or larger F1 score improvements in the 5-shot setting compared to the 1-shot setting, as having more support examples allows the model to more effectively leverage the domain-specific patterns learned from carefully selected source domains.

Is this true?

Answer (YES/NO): NO